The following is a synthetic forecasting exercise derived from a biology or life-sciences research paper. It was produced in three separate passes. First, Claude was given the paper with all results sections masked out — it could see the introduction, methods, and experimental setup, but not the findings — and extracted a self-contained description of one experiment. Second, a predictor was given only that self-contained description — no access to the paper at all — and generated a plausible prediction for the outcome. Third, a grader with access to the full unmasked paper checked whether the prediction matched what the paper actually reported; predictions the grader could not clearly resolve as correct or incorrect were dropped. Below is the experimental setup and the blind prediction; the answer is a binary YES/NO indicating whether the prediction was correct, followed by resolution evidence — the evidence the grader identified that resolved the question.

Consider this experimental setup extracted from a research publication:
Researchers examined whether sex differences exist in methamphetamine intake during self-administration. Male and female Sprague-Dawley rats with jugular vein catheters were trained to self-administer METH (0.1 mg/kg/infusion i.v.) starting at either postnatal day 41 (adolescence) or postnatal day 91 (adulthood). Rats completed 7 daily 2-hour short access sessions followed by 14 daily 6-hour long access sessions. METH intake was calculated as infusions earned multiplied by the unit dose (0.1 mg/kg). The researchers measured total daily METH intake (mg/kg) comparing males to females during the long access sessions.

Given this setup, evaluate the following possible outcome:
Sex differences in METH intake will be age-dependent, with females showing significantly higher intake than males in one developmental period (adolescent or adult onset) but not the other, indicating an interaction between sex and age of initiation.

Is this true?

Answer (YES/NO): NO